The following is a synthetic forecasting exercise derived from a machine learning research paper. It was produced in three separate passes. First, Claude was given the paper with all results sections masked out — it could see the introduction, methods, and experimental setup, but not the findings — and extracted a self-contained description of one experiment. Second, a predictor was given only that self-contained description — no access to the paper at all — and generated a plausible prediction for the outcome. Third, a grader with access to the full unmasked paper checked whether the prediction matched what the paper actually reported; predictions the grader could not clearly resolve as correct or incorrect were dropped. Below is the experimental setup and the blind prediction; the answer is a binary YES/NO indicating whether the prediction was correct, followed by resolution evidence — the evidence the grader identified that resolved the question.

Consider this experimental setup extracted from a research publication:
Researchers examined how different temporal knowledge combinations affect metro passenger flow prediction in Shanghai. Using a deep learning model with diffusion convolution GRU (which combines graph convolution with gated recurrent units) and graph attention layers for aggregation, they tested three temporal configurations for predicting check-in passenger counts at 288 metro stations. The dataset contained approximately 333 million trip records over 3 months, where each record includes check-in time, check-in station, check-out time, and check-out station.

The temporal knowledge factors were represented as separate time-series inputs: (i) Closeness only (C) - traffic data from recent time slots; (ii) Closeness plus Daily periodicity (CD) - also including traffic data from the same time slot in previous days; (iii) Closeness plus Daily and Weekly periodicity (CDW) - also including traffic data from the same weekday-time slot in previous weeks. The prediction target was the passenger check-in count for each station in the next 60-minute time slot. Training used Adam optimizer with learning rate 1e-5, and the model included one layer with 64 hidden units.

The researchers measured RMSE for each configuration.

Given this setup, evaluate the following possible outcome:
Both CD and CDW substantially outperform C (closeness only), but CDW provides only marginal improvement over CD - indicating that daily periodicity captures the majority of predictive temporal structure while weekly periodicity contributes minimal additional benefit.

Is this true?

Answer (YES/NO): NO